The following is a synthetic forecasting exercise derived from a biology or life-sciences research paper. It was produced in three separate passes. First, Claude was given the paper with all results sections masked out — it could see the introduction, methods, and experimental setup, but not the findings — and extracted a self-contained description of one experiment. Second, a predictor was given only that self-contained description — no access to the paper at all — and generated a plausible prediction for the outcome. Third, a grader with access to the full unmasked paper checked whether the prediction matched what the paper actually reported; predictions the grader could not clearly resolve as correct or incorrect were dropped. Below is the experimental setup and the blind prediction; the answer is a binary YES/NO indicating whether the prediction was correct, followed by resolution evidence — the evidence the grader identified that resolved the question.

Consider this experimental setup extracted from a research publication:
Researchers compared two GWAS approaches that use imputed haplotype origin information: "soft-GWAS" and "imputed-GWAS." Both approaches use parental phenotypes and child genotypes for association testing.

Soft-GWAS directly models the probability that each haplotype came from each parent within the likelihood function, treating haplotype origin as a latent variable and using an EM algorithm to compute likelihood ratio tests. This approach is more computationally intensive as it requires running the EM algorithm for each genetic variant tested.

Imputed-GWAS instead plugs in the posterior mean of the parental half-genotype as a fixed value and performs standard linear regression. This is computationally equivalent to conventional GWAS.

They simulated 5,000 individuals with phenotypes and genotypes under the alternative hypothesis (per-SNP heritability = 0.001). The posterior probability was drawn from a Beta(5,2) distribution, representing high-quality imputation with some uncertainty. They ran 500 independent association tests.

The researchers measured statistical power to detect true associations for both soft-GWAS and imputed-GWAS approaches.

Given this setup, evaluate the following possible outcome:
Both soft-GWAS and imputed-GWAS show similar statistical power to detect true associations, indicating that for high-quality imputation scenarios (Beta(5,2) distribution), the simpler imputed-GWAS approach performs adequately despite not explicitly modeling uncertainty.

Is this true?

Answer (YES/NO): YES